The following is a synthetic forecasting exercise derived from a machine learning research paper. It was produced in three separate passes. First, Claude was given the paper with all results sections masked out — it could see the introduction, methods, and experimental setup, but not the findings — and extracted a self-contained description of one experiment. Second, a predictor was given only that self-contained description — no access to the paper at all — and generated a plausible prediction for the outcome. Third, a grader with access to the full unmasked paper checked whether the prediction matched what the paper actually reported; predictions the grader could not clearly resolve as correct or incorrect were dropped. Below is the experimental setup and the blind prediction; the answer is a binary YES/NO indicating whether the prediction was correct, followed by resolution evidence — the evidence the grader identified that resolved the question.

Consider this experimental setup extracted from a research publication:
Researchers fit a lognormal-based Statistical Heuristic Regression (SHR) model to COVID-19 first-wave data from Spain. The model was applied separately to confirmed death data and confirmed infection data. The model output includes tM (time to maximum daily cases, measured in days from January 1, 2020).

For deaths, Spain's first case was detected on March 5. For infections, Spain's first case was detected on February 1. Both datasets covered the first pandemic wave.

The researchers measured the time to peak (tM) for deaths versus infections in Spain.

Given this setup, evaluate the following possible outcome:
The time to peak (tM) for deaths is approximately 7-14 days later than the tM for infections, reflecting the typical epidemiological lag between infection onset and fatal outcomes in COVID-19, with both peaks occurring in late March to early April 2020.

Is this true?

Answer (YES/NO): NO